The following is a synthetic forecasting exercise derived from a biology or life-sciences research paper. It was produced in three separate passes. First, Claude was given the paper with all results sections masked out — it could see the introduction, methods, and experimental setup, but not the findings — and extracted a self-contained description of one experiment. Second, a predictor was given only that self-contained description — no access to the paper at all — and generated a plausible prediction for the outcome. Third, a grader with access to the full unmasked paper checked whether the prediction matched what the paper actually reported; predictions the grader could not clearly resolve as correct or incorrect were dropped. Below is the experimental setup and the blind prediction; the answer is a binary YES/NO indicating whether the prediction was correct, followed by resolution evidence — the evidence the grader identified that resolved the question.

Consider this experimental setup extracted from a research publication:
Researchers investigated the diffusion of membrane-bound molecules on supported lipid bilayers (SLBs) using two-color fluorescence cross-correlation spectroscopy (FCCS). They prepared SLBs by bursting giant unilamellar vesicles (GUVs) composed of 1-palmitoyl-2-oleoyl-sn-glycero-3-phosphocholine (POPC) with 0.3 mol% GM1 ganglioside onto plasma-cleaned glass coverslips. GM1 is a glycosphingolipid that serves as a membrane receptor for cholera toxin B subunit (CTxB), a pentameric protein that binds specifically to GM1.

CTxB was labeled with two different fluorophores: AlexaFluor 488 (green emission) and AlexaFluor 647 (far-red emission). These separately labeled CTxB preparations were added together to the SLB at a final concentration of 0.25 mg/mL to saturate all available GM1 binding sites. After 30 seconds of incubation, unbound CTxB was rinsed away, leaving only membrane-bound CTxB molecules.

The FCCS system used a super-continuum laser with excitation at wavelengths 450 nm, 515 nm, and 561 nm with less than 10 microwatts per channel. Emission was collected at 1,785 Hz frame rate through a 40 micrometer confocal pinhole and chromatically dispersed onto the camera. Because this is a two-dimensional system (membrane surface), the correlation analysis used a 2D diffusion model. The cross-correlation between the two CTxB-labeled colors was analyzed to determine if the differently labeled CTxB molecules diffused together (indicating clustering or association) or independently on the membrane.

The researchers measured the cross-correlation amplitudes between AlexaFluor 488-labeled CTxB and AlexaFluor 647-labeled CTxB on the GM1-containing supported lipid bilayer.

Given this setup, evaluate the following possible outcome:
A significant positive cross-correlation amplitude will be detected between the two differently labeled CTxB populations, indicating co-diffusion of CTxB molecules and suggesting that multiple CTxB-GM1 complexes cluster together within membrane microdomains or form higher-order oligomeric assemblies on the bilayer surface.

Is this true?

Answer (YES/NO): NO